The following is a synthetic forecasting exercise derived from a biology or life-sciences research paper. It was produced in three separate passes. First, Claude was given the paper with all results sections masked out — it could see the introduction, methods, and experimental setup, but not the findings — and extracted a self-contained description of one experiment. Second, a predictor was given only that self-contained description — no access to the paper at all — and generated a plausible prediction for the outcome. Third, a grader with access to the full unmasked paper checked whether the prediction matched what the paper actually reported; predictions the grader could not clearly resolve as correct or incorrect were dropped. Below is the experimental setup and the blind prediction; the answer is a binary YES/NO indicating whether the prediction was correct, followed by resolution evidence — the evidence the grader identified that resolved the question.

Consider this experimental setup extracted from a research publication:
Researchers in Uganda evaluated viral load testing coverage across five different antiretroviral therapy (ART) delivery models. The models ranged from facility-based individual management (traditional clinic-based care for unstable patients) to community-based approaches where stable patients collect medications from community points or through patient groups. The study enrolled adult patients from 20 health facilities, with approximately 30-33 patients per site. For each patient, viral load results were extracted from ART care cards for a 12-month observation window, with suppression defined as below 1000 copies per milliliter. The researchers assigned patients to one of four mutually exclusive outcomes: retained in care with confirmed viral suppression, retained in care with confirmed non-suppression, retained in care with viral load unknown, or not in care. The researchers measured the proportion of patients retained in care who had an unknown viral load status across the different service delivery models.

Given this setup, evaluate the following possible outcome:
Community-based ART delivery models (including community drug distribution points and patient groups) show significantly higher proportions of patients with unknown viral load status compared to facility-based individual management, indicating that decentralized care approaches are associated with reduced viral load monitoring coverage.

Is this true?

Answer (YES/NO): NO